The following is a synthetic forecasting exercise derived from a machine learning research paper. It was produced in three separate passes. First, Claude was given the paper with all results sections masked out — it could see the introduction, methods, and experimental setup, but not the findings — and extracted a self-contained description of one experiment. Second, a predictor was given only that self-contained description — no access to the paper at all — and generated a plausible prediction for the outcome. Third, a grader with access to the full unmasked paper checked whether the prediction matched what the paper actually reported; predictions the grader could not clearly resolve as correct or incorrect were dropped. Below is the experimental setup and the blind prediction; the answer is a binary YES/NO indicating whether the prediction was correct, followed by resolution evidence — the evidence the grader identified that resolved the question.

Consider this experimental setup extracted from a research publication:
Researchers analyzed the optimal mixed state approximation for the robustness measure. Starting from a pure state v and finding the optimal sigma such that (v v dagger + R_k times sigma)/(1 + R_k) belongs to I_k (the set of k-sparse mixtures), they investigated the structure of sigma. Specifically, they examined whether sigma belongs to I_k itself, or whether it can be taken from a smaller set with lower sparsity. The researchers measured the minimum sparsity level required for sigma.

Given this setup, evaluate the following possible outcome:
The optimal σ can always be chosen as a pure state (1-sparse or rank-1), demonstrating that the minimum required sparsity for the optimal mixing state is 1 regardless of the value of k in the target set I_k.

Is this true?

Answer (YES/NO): NO